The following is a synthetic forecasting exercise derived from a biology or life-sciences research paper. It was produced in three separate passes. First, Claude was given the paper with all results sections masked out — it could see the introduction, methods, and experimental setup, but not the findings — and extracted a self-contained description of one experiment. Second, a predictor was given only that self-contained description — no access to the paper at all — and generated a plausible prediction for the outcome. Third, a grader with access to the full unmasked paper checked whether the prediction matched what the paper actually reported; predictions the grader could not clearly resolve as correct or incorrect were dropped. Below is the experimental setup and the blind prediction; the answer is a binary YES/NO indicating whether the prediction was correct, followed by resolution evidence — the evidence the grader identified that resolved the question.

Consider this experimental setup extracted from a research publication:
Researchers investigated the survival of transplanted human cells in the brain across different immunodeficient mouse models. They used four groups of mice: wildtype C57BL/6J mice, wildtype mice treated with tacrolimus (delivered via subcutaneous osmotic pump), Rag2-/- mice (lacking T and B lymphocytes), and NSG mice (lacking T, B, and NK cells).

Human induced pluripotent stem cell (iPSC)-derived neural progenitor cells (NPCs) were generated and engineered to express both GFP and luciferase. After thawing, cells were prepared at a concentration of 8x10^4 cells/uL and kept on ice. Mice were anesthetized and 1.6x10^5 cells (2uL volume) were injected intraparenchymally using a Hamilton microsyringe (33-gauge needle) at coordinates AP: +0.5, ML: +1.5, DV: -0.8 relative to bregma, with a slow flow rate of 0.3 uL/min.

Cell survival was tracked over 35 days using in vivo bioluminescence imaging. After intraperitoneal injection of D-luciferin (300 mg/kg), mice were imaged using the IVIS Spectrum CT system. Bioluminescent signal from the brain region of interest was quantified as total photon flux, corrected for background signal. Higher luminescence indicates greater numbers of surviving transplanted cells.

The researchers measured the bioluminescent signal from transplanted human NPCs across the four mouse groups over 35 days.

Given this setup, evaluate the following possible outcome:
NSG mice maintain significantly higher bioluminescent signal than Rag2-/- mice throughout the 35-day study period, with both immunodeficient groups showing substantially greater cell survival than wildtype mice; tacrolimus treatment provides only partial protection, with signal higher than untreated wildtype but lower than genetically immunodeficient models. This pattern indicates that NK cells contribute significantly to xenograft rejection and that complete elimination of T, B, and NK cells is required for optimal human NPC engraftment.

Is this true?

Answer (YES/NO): NO